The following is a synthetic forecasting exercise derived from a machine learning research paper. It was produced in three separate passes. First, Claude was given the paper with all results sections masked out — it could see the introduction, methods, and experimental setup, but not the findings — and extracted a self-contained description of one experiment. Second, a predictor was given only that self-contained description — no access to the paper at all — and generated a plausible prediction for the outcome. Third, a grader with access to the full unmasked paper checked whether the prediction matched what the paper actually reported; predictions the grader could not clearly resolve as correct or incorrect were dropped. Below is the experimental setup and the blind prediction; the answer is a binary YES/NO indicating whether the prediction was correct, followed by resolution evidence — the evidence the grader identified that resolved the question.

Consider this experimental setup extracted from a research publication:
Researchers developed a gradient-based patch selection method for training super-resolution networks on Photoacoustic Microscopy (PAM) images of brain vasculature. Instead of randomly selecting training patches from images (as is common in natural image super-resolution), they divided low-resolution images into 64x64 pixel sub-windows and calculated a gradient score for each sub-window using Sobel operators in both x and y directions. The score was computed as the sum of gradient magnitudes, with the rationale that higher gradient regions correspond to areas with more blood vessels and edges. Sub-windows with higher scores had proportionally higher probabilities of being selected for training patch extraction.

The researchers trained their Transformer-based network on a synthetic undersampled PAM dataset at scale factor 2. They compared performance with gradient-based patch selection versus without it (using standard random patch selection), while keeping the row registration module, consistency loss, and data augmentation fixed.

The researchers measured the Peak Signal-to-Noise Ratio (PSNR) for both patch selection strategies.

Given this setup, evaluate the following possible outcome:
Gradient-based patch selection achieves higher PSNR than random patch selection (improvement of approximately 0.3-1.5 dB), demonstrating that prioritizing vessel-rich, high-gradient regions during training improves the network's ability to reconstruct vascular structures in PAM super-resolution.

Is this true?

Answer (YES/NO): NO